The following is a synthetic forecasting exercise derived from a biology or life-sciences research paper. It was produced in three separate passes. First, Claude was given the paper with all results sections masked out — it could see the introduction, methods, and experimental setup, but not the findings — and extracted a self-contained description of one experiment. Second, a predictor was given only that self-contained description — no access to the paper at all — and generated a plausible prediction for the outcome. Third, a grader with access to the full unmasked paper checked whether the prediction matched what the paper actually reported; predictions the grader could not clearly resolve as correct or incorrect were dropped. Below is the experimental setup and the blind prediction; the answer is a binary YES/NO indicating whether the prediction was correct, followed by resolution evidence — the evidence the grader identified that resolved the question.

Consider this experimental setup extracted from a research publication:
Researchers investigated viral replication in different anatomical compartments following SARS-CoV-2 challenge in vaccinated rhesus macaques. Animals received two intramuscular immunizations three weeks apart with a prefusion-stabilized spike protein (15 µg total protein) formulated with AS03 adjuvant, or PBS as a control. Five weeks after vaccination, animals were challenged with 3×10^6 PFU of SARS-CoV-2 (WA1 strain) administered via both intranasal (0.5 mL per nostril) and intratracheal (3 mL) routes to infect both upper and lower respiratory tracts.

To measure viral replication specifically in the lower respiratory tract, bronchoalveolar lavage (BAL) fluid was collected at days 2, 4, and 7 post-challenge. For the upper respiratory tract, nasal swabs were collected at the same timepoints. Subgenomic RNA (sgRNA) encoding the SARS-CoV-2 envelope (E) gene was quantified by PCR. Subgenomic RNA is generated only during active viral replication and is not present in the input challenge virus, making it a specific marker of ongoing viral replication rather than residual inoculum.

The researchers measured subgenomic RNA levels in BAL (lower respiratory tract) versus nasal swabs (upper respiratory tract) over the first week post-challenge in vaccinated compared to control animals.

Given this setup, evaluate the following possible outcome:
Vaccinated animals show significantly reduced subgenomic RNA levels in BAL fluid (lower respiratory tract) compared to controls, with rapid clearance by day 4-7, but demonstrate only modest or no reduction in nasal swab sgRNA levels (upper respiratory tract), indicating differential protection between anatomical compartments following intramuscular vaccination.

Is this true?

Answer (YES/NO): NO